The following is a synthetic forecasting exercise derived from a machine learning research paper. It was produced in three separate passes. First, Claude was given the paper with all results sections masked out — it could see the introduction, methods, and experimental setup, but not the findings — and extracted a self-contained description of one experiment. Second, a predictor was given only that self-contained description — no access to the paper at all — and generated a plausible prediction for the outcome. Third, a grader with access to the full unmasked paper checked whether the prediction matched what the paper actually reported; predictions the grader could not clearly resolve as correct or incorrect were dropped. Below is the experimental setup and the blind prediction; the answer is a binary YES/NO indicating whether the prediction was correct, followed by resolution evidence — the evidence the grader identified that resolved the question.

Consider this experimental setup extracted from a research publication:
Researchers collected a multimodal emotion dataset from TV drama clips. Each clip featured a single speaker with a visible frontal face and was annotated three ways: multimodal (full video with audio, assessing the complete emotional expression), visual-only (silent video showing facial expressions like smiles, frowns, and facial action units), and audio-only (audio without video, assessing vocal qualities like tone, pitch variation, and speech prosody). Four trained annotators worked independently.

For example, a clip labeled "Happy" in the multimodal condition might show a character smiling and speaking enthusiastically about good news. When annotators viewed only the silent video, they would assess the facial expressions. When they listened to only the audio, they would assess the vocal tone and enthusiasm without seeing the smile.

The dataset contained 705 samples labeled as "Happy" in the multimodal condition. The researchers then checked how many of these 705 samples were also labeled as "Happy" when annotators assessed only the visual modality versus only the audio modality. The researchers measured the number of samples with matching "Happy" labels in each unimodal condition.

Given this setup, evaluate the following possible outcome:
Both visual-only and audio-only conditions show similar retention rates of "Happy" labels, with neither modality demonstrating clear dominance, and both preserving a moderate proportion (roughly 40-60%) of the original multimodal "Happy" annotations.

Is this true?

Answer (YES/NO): NO